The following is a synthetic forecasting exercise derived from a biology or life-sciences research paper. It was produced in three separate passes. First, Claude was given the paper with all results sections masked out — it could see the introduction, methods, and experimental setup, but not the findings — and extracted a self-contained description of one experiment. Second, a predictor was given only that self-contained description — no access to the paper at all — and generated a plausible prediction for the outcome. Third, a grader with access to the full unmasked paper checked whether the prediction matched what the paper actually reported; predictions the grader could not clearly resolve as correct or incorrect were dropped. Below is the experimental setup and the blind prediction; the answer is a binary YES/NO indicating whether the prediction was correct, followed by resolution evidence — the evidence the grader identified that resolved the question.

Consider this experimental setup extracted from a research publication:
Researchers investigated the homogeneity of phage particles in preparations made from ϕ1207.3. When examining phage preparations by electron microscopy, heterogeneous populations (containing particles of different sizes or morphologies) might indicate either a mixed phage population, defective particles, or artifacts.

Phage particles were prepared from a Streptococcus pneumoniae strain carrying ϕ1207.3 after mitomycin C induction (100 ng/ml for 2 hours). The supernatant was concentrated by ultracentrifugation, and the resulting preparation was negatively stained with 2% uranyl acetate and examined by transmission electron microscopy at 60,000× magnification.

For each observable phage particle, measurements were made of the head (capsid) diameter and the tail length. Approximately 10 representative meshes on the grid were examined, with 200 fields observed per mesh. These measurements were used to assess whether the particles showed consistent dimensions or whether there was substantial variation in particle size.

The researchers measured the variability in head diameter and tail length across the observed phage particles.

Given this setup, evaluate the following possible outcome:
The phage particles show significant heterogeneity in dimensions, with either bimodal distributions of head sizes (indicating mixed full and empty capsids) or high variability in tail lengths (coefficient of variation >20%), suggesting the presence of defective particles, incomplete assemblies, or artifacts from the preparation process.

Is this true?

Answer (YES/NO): NO